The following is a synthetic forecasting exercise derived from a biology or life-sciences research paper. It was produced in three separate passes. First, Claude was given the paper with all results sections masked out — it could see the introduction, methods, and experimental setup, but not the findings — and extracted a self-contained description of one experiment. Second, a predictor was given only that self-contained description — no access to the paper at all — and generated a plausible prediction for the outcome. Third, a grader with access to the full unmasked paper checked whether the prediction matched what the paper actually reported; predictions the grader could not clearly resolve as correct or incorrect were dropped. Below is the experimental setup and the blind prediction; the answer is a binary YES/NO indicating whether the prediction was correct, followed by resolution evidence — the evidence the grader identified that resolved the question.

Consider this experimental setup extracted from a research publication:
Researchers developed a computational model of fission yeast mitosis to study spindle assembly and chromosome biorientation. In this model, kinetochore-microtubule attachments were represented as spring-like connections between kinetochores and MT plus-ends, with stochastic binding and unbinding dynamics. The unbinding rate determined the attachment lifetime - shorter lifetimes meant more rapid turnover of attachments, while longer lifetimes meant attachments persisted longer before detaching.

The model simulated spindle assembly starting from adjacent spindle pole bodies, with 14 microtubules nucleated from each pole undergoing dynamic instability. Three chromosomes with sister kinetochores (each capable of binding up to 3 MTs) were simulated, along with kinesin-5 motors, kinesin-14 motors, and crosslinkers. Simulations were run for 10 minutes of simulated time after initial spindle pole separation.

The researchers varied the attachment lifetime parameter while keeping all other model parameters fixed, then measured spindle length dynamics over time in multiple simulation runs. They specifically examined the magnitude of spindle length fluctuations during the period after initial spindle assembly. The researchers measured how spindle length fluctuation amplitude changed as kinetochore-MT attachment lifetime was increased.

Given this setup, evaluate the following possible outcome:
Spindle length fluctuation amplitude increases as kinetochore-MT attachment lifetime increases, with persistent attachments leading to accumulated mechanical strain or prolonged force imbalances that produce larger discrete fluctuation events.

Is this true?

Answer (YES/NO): YES